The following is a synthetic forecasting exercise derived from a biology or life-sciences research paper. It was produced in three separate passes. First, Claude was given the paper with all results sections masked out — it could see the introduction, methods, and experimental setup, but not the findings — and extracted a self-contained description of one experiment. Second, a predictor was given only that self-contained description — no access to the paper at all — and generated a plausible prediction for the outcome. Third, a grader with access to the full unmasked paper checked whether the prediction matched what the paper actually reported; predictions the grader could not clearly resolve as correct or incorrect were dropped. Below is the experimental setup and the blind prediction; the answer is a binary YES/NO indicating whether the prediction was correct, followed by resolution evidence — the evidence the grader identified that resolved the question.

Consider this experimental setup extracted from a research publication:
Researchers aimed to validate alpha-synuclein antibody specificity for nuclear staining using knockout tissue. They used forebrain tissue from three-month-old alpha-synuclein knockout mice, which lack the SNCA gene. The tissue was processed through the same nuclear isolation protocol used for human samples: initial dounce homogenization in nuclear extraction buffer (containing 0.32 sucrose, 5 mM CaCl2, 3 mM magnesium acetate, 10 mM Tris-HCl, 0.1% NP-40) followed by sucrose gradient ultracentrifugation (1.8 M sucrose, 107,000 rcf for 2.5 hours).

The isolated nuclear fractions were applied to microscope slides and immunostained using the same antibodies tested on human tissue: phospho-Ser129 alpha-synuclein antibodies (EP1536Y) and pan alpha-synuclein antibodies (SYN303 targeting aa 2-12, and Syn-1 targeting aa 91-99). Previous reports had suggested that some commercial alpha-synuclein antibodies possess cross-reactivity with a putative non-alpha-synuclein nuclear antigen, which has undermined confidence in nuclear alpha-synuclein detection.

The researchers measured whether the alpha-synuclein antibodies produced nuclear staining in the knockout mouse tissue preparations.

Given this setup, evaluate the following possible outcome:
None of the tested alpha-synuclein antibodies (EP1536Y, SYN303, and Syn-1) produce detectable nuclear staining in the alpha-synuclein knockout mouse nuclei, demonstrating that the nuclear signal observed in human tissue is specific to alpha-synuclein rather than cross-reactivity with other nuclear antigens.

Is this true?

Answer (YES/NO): YES